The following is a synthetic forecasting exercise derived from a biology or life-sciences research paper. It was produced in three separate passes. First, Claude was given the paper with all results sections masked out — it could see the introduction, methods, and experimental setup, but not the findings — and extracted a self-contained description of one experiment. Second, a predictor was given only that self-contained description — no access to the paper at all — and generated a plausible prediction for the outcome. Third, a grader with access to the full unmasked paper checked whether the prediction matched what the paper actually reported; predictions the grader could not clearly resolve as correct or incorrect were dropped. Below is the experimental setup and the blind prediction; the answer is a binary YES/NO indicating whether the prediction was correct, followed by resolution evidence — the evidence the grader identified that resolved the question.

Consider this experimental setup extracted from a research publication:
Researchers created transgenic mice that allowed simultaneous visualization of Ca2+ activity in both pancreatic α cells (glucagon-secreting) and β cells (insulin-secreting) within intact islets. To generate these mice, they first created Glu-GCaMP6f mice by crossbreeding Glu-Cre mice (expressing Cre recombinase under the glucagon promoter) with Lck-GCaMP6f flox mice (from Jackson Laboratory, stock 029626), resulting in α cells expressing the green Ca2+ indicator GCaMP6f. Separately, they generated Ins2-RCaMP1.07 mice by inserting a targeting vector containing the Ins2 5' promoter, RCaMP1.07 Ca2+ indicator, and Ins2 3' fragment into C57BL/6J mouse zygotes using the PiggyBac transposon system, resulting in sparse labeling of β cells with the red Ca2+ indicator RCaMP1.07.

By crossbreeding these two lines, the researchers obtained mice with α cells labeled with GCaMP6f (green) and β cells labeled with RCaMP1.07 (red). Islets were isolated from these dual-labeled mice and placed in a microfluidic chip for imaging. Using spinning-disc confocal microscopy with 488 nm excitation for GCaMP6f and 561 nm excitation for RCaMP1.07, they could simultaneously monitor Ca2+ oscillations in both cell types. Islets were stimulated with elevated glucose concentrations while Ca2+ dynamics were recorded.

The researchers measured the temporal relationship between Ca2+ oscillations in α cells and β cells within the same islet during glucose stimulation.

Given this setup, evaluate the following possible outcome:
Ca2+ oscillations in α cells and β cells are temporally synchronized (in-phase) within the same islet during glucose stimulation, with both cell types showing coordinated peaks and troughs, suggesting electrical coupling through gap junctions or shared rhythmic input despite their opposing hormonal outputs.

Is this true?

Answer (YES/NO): NO